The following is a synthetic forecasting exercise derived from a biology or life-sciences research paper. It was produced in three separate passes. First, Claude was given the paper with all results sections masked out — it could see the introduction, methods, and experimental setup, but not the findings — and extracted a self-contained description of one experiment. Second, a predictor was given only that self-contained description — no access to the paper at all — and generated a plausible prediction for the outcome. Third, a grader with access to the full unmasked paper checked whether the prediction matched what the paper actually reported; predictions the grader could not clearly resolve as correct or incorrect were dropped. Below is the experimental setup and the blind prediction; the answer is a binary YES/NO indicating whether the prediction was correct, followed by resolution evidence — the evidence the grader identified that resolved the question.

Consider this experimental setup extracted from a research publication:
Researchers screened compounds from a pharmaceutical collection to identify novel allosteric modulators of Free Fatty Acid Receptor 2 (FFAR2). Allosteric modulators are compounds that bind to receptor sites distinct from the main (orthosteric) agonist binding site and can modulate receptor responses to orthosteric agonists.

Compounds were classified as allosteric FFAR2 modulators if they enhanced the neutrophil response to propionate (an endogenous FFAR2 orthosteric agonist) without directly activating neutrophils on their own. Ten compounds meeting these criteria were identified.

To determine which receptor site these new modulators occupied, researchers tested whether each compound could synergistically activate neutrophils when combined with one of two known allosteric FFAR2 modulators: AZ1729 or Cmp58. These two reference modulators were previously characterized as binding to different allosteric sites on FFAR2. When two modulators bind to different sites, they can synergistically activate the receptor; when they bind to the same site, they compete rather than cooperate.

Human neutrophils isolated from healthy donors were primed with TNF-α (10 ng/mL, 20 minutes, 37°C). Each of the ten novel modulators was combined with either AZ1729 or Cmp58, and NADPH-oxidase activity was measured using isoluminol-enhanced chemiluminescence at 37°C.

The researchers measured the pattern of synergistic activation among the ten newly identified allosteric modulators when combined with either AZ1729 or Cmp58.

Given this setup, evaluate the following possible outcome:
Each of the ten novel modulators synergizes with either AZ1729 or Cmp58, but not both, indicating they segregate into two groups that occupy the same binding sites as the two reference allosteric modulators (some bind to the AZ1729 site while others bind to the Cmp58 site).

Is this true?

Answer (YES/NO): YES